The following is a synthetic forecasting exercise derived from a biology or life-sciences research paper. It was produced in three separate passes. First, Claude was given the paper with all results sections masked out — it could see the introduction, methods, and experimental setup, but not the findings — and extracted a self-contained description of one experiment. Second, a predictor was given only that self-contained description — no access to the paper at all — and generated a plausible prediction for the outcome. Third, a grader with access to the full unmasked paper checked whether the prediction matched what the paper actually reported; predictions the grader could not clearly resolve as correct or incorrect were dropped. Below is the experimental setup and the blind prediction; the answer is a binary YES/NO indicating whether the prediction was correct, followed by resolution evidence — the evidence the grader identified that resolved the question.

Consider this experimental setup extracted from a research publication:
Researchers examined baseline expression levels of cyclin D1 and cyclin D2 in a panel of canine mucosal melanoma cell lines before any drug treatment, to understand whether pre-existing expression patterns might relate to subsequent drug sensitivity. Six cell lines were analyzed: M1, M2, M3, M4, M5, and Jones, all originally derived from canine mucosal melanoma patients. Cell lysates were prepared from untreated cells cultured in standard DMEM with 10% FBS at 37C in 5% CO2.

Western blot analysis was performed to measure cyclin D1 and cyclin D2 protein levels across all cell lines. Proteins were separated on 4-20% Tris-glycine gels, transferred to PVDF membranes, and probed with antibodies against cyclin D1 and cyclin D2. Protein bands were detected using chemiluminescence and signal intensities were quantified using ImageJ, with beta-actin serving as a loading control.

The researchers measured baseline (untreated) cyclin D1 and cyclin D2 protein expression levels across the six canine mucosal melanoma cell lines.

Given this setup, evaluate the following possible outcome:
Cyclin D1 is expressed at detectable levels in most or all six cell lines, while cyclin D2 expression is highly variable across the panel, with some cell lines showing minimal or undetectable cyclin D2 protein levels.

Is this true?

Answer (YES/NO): NO